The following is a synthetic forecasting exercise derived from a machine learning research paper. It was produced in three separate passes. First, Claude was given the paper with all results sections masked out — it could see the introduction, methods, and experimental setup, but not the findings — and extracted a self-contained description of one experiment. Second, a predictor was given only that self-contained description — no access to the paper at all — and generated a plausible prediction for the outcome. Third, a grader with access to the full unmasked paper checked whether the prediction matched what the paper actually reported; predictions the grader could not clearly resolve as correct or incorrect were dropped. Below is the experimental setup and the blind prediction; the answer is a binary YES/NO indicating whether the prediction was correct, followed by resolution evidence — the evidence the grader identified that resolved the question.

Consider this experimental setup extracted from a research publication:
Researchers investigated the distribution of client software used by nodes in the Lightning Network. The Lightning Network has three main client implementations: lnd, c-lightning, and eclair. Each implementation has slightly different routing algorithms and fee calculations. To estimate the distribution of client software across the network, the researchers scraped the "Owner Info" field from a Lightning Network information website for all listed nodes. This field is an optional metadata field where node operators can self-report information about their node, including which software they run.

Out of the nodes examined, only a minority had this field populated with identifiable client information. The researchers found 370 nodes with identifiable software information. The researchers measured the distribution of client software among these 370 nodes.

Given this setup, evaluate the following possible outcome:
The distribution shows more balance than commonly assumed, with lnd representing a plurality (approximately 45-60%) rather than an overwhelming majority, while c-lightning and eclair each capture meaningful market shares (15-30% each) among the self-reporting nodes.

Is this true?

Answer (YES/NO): NO